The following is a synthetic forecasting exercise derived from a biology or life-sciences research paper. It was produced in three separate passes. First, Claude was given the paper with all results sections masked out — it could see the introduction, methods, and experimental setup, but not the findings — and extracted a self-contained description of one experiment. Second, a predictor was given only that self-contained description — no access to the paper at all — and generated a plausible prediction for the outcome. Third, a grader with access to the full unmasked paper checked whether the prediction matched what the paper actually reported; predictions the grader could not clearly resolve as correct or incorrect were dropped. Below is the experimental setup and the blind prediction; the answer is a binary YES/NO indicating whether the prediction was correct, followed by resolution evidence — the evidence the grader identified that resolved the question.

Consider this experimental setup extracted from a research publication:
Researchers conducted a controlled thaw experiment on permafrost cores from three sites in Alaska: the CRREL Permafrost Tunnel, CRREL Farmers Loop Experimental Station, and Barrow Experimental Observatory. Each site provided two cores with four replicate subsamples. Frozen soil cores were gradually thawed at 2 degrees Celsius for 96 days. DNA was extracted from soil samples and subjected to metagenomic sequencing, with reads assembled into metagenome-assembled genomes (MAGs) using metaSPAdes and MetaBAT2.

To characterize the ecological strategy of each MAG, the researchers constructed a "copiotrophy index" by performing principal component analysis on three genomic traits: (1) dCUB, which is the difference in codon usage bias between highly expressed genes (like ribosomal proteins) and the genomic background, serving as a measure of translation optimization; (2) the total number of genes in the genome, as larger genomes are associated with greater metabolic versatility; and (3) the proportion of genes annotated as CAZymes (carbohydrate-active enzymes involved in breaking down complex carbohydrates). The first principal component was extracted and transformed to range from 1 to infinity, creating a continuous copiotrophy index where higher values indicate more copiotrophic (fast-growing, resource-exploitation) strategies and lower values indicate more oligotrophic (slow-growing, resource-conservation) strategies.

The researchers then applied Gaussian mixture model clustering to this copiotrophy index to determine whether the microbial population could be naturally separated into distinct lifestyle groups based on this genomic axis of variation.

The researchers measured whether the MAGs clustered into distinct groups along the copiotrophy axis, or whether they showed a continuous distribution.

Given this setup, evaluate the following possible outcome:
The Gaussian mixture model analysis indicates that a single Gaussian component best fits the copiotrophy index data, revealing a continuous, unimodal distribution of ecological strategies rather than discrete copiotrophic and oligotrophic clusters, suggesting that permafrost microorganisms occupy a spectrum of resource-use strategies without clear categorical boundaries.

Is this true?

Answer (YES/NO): NO